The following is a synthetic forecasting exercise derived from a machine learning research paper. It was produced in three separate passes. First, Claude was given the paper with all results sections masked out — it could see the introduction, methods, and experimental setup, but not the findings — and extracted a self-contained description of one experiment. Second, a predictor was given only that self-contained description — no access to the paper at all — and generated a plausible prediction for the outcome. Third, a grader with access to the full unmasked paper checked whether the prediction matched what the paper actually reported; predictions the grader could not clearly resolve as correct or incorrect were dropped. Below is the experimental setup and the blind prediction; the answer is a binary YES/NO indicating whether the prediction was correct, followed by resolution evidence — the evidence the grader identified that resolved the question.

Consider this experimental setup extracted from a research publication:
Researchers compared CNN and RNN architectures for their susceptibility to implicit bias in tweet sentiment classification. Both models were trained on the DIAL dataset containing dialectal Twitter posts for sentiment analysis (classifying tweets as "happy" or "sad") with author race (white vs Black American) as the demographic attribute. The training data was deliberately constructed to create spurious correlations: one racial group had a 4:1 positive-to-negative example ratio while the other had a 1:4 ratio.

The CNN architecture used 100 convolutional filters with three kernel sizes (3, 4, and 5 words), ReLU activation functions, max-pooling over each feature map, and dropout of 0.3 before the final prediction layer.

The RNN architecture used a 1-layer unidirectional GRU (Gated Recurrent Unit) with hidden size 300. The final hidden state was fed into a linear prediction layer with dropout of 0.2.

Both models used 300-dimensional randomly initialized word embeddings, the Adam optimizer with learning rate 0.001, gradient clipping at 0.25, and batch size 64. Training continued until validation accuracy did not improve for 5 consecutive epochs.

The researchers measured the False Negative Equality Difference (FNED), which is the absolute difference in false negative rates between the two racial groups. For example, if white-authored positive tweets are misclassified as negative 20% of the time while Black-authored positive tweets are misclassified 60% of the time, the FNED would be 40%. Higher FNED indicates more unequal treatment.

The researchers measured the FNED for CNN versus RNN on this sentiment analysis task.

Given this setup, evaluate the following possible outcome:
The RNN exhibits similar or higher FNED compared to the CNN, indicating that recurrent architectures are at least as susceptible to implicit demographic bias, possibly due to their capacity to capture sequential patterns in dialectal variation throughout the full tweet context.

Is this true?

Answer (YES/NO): YES